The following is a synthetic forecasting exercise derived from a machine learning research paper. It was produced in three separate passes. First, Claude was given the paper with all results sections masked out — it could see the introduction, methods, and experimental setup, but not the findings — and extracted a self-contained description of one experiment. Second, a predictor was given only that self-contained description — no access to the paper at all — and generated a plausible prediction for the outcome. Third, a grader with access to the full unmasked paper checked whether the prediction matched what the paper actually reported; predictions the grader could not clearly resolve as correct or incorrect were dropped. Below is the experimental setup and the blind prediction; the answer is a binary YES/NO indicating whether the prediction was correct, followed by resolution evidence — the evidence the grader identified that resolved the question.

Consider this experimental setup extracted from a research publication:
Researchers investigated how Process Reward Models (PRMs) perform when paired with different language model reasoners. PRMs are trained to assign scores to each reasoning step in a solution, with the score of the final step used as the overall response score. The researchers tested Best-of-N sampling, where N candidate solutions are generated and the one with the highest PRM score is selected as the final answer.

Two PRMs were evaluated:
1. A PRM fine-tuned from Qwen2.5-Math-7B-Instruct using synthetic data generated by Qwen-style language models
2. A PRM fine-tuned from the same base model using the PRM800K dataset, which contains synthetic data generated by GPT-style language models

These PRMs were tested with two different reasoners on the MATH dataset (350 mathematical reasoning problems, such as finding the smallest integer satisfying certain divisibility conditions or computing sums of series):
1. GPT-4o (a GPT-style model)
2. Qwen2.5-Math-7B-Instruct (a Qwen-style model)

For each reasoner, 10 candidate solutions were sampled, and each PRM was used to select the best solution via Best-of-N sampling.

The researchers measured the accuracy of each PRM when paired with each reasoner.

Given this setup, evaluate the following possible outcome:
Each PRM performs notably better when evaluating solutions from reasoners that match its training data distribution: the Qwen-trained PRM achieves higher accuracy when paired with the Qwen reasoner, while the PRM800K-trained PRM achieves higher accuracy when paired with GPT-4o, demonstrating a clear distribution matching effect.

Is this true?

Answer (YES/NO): YES